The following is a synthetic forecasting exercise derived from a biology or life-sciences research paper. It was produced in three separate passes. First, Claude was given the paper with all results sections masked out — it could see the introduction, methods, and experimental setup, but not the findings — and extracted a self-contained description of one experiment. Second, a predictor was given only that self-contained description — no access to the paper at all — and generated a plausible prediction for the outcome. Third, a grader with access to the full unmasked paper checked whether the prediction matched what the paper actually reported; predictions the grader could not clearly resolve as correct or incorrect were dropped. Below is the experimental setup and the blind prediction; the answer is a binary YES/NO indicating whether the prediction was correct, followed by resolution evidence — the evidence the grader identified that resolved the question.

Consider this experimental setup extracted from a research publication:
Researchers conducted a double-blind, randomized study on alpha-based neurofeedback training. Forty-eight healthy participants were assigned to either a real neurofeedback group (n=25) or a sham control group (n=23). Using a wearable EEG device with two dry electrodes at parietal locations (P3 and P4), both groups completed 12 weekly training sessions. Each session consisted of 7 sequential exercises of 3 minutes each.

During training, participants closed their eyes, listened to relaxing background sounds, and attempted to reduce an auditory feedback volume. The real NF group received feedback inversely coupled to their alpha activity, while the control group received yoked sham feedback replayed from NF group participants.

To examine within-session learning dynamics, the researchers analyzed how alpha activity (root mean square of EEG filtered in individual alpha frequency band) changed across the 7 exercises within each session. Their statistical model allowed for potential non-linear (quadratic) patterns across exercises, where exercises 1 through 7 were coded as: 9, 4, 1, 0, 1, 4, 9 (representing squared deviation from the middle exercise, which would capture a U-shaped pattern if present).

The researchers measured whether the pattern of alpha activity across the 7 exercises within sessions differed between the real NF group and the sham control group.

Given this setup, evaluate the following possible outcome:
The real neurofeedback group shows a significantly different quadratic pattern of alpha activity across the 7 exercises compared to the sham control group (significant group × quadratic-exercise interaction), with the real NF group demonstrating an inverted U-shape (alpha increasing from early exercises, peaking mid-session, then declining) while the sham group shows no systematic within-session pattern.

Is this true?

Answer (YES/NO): NO